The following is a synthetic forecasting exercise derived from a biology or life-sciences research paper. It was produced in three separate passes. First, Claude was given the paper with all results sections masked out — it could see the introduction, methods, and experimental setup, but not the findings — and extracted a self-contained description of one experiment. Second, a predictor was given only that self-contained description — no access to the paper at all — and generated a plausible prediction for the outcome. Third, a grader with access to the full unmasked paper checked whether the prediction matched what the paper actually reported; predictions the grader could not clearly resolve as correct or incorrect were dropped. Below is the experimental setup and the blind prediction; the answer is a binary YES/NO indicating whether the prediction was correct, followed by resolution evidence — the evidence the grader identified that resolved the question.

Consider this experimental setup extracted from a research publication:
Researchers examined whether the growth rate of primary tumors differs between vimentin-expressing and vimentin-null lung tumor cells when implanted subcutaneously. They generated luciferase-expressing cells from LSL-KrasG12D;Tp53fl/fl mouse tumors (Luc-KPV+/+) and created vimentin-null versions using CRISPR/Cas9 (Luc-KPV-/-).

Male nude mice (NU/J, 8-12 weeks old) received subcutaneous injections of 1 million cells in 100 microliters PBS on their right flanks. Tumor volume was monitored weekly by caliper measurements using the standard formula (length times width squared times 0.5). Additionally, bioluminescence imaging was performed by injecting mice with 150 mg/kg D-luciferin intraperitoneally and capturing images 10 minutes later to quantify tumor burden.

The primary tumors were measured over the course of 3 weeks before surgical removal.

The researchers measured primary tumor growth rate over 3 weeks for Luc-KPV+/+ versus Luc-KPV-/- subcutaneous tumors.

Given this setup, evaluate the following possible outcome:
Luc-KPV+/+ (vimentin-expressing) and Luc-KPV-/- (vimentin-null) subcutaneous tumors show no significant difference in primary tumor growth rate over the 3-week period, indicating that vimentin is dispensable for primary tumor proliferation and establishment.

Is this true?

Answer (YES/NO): YES